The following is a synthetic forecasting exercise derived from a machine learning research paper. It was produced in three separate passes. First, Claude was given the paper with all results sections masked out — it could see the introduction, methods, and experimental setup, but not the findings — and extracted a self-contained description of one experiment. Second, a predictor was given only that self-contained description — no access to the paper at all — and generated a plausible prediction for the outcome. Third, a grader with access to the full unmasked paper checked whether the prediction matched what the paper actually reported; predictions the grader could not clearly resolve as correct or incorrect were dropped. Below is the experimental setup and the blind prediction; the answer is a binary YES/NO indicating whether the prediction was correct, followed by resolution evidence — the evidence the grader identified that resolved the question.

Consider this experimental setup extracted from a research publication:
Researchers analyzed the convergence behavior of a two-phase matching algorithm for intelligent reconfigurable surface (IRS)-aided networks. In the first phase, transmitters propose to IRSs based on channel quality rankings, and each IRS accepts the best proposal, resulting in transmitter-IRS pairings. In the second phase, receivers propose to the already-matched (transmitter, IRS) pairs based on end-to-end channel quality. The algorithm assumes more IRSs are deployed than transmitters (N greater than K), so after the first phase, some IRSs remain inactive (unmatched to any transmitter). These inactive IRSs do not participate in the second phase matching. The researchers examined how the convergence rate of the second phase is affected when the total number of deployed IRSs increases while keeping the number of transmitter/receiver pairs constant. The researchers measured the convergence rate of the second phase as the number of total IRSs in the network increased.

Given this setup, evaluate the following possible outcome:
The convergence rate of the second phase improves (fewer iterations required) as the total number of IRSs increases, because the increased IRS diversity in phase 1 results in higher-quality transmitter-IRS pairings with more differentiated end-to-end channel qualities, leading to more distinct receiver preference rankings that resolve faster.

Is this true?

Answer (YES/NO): NO